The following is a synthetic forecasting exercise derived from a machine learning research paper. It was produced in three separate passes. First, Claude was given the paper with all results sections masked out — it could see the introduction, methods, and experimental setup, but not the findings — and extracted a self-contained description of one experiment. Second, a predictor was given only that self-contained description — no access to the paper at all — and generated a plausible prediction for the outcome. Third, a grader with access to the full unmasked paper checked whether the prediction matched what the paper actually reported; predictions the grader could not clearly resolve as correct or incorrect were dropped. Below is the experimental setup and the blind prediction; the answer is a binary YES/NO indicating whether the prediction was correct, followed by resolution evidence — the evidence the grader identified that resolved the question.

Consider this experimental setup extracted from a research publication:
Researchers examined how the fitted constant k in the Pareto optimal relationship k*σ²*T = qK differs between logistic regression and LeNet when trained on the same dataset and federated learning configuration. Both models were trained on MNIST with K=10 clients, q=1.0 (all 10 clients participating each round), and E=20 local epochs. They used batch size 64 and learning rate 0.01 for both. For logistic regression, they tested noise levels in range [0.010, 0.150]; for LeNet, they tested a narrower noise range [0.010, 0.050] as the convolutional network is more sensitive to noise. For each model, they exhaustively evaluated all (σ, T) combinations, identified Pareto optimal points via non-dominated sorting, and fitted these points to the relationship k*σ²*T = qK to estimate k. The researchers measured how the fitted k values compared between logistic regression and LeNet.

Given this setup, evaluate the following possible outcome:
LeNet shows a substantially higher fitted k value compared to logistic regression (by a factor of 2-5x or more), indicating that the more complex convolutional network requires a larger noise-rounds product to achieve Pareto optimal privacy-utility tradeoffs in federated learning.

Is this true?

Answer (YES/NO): YES